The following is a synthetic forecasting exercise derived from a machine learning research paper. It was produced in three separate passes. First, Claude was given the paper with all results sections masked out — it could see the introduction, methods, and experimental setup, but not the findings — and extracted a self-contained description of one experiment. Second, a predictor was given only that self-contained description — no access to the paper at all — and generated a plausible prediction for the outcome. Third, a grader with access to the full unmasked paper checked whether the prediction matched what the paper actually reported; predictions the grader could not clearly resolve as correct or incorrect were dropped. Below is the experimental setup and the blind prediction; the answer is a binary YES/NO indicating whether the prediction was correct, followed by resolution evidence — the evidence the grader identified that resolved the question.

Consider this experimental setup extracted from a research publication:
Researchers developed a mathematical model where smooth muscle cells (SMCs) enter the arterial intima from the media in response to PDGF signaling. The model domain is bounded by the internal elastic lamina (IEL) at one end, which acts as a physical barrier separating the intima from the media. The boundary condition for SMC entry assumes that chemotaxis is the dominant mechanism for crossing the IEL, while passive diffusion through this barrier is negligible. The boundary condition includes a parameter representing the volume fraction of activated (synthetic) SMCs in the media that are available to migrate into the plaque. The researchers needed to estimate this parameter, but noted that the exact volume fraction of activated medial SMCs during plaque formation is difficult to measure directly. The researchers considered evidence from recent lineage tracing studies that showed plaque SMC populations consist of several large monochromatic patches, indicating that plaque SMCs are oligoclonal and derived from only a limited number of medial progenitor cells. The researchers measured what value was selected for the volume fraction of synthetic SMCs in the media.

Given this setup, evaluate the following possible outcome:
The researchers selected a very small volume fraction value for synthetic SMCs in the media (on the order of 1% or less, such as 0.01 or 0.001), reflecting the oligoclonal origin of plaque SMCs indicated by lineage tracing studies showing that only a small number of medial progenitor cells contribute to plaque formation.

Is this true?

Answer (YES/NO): YES